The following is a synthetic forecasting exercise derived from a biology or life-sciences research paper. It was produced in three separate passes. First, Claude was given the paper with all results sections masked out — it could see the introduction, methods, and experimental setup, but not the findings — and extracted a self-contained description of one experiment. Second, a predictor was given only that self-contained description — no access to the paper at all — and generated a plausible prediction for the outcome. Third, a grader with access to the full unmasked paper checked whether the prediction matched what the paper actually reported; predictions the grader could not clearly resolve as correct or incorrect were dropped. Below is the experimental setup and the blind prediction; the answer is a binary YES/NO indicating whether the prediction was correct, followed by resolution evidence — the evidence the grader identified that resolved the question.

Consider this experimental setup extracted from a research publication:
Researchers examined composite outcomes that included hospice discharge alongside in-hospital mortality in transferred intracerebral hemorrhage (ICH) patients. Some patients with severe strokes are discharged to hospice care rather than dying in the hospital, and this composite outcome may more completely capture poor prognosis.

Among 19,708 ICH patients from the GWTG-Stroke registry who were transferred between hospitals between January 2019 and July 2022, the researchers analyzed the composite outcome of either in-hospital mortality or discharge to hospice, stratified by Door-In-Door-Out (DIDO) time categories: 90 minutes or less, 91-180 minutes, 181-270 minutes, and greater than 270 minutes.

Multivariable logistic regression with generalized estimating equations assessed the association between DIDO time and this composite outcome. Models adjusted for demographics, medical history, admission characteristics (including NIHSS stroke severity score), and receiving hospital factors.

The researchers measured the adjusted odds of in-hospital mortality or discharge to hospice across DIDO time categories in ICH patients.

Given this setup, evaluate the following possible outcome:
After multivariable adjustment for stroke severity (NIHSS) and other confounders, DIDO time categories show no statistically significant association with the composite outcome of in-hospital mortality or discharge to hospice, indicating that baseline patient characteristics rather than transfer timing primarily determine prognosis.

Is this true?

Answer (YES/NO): YES